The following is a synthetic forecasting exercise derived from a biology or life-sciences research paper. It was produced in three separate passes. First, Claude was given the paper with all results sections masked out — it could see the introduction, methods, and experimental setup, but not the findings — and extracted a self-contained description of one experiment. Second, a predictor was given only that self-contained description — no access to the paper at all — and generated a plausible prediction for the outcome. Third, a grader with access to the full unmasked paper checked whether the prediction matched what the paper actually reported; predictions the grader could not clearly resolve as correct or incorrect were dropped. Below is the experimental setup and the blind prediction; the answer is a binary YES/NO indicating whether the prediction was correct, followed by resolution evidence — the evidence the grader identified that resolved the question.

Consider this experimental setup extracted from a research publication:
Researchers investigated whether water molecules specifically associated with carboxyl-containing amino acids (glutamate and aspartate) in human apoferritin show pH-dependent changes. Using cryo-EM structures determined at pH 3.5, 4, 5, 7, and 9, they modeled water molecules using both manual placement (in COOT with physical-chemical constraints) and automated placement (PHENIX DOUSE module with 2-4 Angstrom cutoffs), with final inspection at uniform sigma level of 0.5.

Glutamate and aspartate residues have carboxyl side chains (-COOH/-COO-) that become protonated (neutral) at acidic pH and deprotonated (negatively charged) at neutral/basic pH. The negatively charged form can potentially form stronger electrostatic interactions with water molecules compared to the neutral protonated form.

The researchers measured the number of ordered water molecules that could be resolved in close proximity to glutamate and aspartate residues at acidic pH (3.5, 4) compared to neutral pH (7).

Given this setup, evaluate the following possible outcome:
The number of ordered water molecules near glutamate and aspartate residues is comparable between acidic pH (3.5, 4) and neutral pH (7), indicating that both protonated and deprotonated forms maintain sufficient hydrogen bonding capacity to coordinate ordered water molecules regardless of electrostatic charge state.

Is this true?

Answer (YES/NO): NO